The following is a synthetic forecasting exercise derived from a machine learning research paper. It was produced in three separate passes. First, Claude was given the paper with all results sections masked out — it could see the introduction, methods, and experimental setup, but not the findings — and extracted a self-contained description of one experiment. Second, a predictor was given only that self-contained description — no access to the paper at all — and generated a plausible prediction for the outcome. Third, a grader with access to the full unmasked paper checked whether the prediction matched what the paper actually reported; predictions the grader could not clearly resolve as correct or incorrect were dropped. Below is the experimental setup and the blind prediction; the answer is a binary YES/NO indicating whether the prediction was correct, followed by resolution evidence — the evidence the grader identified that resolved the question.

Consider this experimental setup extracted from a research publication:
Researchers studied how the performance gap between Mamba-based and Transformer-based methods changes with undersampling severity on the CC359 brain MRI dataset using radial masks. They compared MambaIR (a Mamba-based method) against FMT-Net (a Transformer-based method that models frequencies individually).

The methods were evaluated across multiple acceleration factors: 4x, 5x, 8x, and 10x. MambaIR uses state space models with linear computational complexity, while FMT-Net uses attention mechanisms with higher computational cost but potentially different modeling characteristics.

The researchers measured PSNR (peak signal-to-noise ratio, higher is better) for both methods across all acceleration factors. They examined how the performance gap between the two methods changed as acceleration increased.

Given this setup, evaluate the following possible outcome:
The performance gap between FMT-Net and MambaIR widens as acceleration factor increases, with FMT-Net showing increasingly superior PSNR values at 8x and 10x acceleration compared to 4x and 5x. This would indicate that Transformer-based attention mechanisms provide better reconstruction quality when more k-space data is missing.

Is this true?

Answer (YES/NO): NO